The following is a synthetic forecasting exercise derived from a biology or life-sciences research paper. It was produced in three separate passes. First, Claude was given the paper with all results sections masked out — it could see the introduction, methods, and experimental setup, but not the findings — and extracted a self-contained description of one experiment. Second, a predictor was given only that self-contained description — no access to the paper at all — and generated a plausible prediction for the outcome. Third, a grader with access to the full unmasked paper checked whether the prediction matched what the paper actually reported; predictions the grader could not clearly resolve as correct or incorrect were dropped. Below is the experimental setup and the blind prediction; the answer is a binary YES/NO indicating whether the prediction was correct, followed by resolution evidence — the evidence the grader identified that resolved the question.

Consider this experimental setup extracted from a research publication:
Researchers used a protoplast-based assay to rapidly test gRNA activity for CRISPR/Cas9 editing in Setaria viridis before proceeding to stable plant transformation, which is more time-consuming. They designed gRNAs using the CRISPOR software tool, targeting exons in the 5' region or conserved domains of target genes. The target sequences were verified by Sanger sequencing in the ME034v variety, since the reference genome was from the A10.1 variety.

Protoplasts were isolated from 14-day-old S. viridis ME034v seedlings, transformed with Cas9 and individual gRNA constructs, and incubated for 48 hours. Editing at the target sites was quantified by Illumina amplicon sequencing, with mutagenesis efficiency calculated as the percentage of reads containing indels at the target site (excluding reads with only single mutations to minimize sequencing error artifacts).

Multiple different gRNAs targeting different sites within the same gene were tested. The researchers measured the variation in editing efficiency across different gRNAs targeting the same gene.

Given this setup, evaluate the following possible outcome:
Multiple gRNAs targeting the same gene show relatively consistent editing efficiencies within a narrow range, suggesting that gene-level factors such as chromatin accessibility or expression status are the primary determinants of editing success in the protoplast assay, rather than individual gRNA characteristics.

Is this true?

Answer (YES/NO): NO